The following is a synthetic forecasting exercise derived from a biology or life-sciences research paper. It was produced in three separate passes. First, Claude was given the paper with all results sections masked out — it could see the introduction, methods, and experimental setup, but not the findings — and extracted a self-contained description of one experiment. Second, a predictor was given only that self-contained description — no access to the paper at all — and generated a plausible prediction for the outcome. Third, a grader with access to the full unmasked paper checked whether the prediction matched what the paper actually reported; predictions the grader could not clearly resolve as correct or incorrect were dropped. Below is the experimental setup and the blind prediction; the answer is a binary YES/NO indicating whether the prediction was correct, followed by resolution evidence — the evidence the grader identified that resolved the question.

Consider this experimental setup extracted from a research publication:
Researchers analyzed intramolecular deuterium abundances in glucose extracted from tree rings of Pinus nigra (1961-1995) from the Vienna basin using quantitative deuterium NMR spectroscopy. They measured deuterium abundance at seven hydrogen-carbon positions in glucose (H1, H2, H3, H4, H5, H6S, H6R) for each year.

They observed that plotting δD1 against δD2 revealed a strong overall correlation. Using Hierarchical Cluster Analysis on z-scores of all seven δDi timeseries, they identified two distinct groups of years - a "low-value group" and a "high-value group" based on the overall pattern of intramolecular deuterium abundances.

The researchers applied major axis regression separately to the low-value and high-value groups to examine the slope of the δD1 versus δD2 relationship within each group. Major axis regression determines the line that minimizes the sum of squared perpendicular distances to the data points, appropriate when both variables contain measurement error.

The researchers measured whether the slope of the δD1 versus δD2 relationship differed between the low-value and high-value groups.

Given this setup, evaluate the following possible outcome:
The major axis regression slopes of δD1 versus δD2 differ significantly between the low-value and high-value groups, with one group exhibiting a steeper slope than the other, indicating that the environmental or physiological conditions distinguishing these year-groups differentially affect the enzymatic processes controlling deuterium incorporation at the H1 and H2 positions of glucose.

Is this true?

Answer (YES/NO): YES